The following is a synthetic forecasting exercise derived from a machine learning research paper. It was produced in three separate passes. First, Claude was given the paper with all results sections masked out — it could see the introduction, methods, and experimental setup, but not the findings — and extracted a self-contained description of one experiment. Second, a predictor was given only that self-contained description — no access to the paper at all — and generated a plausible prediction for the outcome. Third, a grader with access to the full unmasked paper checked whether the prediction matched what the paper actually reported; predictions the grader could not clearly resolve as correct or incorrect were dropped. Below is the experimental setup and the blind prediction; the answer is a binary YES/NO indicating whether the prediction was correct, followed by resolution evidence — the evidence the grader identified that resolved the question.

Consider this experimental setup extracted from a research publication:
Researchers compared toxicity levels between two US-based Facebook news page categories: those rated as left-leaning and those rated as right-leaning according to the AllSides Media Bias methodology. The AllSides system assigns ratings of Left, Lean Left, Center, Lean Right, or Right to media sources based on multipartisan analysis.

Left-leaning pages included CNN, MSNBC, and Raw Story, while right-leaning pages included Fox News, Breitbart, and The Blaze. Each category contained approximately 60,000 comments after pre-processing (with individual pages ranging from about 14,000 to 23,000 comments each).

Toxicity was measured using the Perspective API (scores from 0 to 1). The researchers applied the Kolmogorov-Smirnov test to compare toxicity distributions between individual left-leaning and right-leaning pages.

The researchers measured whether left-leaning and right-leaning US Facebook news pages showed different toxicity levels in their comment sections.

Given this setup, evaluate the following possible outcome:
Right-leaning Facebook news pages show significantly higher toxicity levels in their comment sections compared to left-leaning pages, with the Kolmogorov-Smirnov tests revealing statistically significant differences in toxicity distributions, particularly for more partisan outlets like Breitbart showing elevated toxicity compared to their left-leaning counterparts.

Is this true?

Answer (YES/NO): NO